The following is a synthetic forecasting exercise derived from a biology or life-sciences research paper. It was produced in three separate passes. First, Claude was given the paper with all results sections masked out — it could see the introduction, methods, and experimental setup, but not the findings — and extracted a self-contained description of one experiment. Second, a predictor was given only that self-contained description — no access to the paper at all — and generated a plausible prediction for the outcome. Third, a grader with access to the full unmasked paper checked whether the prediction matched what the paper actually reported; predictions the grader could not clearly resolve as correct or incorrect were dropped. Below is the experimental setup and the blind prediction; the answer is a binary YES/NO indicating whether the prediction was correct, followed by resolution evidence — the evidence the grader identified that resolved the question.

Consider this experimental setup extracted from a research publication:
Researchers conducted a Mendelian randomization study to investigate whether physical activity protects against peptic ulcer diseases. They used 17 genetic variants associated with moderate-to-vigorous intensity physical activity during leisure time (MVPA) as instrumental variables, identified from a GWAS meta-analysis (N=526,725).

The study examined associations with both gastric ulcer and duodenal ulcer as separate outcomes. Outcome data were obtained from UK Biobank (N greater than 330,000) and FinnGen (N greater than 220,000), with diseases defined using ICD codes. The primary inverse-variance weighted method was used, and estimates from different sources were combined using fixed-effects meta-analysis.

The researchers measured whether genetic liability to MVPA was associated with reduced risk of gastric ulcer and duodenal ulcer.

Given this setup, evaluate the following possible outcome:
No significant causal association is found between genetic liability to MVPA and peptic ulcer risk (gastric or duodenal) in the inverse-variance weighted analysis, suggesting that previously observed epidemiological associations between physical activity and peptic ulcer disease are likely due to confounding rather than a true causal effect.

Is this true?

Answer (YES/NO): NO